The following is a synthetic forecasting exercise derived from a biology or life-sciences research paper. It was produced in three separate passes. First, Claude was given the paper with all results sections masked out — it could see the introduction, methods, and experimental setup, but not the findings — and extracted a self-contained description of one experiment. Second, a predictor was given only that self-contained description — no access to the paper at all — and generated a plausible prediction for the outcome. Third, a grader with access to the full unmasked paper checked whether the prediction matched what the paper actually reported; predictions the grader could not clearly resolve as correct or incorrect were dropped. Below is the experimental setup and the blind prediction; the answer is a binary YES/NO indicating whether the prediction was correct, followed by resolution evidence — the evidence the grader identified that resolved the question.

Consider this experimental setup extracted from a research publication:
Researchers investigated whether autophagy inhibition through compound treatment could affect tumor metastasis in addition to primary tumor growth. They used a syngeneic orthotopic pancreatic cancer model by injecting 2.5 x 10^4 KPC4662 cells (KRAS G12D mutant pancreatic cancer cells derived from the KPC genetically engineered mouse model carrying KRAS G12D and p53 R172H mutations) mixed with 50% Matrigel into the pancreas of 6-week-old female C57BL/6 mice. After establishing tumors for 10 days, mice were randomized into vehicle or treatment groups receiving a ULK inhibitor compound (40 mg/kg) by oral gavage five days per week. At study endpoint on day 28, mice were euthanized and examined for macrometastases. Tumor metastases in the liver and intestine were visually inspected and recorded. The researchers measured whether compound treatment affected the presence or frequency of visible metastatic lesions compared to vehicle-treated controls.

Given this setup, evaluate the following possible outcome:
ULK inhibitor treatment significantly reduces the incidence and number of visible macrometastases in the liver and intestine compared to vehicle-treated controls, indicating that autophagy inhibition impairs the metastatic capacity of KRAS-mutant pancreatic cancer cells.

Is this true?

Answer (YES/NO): YES